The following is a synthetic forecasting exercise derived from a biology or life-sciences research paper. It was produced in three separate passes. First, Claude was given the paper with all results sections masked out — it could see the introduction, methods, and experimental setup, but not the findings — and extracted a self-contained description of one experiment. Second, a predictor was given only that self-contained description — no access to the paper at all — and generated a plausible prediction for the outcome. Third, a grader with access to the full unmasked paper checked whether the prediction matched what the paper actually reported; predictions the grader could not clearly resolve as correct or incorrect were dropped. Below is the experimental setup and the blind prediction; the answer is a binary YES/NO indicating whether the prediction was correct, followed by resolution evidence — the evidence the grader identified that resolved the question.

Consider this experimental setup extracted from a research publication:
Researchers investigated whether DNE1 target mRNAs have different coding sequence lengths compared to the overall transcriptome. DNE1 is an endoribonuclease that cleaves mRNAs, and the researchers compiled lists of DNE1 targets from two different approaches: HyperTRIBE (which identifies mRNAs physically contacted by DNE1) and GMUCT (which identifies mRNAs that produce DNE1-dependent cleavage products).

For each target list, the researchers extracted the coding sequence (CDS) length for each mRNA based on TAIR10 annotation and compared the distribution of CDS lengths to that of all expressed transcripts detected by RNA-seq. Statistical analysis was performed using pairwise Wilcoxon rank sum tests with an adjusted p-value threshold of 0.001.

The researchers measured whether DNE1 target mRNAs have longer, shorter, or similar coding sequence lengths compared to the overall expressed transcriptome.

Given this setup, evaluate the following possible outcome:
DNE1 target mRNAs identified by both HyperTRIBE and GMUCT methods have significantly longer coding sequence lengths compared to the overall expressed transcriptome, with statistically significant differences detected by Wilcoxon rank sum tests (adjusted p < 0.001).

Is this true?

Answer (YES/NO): NO